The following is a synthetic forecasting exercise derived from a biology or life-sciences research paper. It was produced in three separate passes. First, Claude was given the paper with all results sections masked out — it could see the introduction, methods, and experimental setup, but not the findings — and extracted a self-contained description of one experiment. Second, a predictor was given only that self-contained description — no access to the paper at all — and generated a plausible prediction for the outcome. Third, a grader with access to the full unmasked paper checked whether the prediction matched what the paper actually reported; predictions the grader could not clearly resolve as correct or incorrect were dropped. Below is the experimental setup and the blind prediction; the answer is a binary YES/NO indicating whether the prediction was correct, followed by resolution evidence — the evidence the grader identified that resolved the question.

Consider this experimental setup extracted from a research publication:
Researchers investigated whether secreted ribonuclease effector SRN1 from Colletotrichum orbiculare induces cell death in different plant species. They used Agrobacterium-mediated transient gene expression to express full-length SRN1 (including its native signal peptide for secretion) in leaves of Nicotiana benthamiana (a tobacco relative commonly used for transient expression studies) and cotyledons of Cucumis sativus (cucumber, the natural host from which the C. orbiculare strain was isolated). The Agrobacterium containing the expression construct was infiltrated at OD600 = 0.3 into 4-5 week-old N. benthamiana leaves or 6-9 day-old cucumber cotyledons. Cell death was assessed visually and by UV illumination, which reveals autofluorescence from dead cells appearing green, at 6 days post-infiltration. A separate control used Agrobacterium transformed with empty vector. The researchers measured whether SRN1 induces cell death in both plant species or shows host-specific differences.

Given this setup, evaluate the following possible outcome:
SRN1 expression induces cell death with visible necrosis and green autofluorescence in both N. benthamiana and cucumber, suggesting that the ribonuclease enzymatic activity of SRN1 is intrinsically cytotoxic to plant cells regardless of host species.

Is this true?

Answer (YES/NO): NO